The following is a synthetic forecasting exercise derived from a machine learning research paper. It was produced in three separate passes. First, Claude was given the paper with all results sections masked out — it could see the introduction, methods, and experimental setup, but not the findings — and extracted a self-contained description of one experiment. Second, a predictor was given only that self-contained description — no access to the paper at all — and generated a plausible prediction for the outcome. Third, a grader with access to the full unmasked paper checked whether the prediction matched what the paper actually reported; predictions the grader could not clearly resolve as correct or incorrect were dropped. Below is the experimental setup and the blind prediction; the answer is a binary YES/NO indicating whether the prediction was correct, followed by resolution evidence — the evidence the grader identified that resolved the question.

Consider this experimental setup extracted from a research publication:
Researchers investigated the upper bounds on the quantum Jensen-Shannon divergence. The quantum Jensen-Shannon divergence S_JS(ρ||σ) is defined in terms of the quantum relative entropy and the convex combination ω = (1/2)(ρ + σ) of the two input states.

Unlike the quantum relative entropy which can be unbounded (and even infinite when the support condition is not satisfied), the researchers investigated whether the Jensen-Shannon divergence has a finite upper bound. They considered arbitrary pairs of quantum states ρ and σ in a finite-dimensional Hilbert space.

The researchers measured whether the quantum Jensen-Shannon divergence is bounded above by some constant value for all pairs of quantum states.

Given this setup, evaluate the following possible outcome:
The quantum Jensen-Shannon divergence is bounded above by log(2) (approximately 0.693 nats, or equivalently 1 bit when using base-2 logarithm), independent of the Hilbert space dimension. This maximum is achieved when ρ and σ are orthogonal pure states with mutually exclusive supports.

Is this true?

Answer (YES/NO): YES